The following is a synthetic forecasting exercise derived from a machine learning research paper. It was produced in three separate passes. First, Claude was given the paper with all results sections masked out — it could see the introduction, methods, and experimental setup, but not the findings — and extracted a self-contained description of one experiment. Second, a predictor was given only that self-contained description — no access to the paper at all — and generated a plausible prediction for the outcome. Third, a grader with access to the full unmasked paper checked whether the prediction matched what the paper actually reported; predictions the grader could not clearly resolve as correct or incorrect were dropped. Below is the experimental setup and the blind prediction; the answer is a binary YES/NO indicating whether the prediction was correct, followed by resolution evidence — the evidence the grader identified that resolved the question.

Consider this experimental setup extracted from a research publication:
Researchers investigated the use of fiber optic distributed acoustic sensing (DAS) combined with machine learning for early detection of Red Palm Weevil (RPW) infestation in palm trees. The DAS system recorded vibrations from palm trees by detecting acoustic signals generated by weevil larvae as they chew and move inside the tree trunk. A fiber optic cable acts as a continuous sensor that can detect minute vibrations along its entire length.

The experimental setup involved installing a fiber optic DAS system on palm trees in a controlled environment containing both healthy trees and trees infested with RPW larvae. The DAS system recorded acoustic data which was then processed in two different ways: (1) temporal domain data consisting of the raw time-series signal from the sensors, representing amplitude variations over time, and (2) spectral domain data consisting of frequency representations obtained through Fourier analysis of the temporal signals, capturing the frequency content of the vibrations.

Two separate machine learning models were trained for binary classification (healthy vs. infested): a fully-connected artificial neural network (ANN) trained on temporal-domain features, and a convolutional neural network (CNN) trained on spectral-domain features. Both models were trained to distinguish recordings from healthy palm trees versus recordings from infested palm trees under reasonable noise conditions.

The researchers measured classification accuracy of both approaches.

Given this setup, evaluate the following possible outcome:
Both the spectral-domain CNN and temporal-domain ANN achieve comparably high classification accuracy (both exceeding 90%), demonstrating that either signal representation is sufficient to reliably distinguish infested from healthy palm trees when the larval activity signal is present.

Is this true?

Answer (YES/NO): YES